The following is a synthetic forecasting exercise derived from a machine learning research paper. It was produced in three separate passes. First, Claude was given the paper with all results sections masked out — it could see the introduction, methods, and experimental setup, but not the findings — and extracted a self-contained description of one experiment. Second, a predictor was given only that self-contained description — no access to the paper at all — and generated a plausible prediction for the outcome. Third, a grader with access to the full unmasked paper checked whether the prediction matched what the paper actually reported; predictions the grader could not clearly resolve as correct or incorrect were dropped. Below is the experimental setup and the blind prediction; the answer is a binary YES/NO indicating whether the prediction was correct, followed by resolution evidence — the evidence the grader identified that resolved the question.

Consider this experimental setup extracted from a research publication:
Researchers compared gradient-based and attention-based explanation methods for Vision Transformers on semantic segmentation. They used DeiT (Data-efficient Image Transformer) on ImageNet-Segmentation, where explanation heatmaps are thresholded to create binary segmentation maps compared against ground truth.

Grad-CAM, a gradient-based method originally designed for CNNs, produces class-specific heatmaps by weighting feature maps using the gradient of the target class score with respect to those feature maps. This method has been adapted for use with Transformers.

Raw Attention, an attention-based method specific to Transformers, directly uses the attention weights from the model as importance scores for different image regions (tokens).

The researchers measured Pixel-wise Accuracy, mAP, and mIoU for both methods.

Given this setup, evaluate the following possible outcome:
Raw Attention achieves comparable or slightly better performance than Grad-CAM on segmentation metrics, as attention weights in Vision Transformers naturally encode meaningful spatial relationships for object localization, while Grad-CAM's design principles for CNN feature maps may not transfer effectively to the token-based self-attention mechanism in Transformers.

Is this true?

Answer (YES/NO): NO